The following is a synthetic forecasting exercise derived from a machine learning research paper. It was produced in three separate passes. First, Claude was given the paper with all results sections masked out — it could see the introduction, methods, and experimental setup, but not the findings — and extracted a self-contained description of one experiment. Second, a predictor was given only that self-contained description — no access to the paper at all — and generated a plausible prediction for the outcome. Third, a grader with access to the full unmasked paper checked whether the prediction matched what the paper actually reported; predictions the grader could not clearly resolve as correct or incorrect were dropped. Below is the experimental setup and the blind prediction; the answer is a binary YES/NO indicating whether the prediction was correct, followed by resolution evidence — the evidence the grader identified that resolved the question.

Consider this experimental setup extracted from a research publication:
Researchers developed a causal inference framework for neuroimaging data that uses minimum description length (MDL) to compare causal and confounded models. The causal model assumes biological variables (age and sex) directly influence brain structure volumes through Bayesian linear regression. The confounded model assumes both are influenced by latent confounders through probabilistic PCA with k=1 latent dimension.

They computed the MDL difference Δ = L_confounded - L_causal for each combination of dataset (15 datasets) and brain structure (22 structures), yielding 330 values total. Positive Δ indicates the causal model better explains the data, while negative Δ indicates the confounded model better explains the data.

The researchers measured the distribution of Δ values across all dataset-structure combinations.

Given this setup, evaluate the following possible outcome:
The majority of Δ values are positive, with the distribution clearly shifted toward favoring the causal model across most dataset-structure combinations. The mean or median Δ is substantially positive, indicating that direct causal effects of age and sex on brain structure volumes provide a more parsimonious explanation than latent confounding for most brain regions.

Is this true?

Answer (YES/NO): NO